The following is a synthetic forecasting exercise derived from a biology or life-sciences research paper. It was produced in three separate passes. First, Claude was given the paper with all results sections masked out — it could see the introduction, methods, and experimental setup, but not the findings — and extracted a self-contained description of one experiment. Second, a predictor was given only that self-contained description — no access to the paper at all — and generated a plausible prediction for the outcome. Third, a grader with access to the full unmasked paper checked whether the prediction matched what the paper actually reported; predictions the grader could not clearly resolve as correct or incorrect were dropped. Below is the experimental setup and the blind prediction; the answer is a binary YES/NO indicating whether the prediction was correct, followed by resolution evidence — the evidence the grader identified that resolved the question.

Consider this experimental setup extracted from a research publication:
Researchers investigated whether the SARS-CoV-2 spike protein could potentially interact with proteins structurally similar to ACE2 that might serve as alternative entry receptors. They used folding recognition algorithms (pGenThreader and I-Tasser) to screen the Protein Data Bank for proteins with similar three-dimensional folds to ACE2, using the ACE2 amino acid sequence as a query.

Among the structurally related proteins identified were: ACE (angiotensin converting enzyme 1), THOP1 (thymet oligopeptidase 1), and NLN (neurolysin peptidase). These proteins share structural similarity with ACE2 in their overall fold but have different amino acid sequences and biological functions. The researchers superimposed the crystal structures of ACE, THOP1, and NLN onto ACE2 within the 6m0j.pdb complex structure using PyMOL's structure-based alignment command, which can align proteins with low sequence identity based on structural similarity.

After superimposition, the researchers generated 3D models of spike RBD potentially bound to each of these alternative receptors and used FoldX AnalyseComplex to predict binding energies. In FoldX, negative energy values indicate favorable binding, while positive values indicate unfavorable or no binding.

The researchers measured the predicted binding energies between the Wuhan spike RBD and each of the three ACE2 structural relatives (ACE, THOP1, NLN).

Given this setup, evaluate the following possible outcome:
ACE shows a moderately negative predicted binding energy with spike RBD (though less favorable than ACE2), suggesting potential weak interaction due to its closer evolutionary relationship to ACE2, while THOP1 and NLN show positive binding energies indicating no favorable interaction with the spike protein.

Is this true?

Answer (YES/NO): NO